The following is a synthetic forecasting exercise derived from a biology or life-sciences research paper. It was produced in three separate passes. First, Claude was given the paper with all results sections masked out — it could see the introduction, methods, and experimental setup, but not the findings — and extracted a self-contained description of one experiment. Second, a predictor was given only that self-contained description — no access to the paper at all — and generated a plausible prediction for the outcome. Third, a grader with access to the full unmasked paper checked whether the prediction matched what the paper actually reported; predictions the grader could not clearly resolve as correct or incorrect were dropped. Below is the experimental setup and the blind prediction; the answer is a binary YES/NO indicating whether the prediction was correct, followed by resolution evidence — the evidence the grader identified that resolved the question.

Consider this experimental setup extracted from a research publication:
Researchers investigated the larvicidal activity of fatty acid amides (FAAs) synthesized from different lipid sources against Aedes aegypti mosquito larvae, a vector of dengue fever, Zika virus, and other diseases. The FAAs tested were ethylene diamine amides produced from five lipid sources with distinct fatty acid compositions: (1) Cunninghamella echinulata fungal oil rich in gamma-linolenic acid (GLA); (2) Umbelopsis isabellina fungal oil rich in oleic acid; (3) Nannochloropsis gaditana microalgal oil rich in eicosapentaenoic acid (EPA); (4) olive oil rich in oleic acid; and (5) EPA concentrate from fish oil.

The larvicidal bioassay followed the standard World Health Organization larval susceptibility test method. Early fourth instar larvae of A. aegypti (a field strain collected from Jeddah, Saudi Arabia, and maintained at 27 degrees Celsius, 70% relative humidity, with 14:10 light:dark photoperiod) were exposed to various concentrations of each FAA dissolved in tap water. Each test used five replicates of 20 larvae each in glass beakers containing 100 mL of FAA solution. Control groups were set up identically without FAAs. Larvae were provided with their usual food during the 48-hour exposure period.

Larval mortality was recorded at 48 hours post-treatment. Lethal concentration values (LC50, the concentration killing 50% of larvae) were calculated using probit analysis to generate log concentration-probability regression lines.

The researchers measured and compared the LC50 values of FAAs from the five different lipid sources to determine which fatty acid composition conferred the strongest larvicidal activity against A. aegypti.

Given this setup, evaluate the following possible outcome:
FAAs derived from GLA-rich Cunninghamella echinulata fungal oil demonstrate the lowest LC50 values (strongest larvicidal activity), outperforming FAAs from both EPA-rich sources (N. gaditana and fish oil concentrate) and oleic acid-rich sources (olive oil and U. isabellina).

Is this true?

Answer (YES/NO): YES